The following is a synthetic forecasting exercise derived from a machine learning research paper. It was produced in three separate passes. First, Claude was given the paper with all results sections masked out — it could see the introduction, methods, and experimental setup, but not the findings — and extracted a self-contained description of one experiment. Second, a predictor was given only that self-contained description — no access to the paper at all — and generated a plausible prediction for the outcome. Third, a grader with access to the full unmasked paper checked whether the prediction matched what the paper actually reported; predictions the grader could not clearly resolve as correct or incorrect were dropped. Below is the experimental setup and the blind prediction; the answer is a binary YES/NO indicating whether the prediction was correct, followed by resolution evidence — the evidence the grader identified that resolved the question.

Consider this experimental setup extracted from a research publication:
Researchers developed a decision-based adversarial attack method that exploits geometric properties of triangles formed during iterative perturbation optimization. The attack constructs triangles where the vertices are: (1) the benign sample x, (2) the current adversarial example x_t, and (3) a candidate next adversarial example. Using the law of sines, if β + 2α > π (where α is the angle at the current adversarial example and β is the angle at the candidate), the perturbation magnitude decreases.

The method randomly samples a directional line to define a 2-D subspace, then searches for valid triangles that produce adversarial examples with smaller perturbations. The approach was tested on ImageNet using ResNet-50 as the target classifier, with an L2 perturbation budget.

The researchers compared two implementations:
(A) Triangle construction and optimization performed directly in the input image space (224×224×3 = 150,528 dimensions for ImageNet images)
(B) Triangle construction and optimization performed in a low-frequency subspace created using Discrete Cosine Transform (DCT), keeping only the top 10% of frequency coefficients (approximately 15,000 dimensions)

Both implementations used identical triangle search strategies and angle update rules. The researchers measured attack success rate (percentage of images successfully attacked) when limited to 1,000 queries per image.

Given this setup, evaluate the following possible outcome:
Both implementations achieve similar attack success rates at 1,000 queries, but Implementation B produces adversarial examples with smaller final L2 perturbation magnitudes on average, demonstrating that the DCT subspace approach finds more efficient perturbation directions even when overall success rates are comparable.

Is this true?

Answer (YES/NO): NO